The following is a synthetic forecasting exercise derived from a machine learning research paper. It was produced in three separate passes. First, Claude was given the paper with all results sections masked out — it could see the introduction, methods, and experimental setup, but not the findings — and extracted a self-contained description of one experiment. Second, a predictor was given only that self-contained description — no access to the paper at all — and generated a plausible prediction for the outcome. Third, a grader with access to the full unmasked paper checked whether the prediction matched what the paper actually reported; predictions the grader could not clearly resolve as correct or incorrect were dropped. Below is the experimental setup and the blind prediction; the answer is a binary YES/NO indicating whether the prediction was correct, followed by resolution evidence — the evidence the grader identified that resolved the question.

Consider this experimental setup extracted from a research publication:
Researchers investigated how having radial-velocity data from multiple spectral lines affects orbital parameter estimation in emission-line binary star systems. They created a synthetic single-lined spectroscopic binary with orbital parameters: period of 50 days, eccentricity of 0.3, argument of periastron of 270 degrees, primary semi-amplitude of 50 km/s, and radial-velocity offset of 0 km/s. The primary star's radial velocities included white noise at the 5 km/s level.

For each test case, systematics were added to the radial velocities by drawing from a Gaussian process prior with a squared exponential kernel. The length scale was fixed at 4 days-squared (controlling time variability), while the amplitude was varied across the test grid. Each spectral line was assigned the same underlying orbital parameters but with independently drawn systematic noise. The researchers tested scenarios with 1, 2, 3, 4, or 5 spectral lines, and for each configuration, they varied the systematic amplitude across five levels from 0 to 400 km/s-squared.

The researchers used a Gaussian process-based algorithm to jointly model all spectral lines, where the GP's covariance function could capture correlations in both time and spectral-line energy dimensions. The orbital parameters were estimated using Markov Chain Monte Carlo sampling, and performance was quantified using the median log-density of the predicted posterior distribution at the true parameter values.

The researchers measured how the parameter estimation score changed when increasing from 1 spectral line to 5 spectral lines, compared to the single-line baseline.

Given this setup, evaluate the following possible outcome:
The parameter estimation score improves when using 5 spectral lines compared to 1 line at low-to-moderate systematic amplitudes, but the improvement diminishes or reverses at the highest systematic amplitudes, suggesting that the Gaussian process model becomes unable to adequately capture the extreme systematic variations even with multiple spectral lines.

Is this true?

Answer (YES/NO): NO